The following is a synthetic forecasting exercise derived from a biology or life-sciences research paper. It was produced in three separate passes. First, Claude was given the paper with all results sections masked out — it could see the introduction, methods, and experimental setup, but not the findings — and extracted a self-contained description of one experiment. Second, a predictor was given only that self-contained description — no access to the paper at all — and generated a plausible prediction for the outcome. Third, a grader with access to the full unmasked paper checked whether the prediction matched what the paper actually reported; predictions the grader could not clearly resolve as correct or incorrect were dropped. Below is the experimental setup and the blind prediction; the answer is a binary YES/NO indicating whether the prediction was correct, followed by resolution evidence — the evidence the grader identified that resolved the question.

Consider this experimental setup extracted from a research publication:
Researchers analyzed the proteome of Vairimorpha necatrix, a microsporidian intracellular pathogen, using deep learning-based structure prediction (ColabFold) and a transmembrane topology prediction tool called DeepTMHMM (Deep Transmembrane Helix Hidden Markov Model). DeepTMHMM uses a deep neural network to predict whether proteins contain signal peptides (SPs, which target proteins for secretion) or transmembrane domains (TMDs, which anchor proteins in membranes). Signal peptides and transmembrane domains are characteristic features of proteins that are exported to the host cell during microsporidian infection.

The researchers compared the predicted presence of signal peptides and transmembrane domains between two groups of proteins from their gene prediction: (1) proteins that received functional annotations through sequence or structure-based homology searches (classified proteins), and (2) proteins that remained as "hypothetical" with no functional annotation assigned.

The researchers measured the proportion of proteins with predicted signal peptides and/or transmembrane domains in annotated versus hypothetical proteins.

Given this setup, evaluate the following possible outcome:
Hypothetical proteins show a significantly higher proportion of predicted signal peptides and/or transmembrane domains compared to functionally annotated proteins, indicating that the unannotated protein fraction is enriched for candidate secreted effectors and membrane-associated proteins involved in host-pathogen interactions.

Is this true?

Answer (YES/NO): YES